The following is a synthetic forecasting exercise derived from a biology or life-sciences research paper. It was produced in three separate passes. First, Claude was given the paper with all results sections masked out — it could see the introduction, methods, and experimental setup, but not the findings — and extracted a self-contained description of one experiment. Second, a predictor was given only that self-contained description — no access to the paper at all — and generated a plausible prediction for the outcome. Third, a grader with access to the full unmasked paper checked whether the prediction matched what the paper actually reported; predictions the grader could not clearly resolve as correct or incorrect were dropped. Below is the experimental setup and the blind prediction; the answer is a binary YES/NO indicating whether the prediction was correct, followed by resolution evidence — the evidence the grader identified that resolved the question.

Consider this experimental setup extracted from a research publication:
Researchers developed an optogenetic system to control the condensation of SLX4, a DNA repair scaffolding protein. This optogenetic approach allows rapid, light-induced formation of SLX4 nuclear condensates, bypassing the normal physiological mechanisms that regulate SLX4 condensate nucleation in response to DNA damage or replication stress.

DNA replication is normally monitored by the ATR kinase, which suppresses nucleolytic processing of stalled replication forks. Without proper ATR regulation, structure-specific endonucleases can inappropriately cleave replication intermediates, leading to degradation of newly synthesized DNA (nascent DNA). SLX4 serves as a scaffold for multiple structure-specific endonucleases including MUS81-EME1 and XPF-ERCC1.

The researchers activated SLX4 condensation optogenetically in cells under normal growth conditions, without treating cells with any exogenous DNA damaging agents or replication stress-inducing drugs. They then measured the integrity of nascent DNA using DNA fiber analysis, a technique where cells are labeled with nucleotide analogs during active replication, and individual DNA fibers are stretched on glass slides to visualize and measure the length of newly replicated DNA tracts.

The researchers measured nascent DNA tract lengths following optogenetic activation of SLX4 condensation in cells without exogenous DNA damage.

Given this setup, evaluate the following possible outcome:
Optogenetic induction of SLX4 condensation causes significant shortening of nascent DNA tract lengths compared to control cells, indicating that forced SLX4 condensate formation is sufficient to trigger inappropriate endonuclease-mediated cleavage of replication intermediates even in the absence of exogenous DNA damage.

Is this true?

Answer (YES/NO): YES